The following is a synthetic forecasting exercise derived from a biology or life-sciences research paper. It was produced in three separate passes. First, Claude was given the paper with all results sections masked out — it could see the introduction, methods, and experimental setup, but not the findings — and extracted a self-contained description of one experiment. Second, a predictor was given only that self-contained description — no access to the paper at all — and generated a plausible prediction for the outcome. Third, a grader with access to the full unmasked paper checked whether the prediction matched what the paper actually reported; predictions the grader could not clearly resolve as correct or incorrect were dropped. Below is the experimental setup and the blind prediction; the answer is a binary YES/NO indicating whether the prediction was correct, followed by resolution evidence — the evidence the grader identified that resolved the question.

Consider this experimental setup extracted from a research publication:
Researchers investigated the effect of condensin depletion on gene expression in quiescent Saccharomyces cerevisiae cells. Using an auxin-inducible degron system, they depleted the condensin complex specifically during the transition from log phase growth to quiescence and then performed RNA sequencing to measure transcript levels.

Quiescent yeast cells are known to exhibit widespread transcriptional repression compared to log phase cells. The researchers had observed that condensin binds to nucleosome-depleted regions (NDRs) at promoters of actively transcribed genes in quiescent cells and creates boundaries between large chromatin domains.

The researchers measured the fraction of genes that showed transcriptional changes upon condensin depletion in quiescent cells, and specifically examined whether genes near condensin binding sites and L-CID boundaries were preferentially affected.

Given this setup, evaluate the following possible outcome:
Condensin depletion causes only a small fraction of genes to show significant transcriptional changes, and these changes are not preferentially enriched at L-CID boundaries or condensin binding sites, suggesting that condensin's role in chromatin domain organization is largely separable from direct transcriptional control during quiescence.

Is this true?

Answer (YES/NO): NO